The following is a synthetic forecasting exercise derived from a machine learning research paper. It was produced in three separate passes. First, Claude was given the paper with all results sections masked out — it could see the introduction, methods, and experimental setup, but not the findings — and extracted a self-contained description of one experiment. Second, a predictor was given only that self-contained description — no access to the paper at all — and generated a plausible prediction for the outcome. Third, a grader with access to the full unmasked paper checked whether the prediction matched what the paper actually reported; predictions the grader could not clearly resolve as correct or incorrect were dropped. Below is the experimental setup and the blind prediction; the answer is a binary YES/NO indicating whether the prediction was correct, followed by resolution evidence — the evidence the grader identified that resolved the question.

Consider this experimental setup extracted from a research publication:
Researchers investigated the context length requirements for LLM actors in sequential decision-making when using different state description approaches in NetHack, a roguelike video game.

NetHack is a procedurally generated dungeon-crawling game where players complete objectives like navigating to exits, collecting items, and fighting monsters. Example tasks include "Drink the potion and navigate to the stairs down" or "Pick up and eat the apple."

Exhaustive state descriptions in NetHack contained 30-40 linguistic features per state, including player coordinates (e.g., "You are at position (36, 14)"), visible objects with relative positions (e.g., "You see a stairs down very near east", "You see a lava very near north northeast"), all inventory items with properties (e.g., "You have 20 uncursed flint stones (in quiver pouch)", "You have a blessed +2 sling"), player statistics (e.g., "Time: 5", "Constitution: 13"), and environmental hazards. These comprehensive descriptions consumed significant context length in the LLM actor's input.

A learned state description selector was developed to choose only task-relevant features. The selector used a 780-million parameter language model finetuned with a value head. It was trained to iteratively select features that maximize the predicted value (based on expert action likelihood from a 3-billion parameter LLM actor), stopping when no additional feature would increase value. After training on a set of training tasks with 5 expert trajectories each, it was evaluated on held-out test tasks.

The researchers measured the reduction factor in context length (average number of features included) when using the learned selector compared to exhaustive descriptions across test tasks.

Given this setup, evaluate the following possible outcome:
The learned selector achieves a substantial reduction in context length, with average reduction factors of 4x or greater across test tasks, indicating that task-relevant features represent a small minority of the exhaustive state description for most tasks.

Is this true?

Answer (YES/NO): YES